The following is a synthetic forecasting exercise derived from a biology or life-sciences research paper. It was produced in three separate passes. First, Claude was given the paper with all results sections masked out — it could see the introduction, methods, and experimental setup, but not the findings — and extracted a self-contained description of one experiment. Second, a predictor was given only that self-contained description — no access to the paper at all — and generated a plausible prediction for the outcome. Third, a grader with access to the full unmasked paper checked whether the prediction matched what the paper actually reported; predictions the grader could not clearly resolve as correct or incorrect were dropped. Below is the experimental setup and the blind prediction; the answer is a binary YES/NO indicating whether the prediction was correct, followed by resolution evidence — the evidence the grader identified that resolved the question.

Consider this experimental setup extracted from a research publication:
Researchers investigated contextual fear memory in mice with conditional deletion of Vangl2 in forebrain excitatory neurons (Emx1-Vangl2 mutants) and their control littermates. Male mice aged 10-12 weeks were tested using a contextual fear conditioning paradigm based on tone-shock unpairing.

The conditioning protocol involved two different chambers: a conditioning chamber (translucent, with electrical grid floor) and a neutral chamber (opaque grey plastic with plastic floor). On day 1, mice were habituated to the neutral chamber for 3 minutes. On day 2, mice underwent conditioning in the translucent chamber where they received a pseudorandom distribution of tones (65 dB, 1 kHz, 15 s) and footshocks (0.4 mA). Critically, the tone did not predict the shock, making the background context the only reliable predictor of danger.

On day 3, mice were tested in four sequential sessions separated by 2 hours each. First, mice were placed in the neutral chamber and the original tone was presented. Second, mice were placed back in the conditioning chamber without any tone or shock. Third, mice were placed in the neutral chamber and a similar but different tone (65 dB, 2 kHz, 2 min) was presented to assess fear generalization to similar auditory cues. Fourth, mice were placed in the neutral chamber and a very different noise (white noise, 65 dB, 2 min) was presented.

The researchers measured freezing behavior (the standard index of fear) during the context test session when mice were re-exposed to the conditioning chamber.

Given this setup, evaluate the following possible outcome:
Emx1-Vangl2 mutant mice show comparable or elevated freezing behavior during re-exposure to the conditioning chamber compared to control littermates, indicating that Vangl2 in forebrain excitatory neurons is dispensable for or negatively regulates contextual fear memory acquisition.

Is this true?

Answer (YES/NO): NO